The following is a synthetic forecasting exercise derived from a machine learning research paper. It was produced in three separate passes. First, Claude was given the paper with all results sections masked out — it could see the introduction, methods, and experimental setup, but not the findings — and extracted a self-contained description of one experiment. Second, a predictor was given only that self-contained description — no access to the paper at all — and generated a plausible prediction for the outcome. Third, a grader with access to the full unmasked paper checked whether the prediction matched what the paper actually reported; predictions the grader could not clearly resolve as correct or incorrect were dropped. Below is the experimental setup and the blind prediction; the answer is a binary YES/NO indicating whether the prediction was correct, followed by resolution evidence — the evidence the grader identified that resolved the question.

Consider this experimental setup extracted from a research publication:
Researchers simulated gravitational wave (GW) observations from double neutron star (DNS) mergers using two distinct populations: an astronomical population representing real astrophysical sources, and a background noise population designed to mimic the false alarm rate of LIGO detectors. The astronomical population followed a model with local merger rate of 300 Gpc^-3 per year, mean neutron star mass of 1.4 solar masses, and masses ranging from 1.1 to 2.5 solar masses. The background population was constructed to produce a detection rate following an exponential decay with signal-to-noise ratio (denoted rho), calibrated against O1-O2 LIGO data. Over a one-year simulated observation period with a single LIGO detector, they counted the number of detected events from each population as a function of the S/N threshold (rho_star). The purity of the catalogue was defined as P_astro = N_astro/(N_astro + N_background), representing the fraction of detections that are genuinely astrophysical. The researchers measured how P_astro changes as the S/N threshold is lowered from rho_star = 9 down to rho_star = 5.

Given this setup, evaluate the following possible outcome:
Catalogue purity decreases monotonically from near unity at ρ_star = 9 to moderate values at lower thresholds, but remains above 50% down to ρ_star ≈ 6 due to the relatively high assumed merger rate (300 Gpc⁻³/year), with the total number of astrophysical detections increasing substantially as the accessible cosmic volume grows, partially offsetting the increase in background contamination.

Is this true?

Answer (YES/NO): YES